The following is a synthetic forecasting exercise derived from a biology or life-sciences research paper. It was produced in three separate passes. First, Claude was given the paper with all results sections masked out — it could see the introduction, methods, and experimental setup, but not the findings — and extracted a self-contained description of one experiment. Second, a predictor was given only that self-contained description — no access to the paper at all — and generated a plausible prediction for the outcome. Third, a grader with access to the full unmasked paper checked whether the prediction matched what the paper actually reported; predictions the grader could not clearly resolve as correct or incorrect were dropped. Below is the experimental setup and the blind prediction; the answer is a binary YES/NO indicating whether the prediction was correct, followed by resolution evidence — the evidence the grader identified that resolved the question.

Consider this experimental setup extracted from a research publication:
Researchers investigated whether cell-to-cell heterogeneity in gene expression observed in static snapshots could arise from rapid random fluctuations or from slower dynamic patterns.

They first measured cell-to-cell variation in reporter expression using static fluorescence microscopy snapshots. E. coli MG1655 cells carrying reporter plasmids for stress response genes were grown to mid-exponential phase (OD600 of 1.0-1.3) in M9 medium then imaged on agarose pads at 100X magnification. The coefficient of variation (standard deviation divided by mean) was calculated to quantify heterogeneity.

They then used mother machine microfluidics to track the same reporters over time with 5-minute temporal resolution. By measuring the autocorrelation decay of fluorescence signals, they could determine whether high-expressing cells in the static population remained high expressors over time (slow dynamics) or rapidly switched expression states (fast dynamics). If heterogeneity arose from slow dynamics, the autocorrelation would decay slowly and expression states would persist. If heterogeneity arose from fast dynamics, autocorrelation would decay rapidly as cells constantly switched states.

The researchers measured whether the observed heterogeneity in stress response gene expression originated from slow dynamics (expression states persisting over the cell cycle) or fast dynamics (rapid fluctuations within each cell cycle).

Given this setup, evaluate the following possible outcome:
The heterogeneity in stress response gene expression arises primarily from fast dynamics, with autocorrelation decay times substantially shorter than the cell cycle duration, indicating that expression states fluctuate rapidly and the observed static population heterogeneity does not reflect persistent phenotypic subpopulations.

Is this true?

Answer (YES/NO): NO